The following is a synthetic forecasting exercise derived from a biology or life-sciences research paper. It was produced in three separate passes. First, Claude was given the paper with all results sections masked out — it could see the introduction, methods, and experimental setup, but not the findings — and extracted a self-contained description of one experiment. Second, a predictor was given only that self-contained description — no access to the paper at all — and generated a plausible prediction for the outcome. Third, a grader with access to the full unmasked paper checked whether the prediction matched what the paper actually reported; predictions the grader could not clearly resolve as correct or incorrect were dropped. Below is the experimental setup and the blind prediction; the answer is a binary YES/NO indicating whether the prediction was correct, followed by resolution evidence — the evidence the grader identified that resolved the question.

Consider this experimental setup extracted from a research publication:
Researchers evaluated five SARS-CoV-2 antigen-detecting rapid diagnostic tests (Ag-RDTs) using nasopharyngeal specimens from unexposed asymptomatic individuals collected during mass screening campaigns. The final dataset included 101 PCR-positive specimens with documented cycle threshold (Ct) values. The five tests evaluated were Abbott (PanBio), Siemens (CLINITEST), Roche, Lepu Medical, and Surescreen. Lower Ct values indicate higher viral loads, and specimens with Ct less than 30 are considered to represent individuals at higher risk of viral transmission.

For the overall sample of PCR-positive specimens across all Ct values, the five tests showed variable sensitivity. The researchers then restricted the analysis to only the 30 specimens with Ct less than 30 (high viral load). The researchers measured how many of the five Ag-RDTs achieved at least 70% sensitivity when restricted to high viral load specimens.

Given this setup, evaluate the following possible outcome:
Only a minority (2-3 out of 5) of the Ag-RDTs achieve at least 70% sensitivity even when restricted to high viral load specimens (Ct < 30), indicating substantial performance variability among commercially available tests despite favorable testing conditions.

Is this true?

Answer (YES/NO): NO